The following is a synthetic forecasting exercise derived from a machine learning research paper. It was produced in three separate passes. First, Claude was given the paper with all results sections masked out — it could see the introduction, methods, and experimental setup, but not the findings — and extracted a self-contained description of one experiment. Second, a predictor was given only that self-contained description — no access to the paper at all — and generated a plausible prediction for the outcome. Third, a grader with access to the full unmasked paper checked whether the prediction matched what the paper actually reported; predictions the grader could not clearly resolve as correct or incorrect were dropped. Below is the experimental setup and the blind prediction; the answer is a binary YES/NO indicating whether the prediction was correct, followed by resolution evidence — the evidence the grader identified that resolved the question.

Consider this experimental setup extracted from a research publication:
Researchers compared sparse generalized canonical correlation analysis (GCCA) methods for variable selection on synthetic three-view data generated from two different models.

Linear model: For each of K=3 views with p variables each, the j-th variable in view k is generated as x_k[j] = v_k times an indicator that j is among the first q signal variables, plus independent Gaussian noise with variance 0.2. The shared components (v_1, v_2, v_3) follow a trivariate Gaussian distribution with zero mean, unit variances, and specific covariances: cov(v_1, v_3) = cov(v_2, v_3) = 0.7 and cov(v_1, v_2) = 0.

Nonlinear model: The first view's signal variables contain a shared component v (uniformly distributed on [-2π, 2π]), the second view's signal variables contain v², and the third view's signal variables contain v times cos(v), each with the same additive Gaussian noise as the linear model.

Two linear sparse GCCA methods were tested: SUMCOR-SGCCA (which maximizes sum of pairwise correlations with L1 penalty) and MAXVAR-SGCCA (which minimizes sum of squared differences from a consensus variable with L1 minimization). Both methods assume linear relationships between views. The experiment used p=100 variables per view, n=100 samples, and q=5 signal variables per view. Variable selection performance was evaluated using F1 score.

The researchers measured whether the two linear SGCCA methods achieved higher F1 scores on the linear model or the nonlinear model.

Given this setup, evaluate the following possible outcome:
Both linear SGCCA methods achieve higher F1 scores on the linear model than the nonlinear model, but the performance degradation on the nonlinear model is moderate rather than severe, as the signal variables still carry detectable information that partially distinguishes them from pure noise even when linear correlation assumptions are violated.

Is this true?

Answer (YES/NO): NO